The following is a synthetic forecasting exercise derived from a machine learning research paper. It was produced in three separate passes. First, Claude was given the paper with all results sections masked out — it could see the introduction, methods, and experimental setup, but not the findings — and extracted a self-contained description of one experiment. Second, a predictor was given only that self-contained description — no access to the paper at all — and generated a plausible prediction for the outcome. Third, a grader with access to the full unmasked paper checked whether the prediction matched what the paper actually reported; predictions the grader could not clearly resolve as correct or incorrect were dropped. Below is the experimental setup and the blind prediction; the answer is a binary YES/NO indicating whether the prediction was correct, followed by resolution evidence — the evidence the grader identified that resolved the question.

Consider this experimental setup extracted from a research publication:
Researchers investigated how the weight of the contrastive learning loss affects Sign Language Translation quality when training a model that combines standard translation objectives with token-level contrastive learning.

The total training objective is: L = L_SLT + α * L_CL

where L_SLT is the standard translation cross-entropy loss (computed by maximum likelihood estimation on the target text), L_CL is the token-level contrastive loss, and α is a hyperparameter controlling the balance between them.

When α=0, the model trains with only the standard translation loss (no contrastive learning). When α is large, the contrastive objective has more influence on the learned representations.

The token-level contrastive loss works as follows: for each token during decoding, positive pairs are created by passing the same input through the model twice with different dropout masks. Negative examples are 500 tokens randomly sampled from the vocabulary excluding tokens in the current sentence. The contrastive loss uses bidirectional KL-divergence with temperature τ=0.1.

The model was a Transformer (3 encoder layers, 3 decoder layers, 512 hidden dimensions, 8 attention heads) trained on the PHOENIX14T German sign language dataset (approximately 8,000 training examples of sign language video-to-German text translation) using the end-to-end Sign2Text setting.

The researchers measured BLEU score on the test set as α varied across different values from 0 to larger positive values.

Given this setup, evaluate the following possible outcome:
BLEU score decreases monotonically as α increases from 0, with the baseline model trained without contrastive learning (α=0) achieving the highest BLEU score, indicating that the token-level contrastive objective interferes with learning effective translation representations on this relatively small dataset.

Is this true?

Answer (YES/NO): NO